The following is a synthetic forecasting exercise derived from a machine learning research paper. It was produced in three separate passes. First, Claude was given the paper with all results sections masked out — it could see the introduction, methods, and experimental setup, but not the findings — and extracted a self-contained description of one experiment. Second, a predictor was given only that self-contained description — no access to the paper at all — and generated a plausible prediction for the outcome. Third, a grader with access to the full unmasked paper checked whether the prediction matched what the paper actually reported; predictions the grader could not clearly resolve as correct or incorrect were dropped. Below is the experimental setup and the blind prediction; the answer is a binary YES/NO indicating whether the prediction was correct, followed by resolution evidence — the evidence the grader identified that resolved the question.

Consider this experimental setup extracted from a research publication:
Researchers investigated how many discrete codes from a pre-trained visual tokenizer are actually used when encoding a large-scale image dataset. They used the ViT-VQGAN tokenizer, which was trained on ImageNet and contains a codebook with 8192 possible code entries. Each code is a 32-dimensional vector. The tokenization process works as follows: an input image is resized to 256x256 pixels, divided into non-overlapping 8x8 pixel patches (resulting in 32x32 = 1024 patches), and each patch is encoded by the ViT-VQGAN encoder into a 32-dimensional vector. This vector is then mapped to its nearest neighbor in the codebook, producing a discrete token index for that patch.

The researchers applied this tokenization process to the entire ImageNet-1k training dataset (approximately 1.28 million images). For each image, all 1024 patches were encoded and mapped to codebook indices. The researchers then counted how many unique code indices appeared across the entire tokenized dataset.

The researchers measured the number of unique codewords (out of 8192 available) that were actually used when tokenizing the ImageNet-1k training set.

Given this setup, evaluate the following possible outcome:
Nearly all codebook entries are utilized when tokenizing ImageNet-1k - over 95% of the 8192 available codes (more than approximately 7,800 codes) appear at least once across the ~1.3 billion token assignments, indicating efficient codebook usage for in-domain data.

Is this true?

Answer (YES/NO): NO